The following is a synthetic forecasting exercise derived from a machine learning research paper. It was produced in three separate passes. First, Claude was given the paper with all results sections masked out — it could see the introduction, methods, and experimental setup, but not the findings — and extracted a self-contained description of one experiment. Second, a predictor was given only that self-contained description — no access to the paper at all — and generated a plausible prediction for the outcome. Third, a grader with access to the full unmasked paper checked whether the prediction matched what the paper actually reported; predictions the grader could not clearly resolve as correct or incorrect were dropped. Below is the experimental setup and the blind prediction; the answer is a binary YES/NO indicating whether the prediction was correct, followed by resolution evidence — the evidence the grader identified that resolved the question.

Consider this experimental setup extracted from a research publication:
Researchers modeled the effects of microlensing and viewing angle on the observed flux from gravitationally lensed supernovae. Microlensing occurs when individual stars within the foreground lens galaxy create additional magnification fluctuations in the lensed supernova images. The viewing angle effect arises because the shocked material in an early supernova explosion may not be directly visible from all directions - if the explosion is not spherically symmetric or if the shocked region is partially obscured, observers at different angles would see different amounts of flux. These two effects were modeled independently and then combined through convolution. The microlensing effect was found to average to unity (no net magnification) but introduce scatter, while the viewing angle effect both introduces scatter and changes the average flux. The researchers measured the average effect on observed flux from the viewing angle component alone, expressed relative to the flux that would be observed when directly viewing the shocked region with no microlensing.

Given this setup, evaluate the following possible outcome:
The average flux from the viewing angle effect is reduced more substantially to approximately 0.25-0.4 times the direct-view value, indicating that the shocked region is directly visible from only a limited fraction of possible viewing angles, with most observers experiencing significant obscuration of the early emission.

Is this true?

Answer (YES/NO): YES